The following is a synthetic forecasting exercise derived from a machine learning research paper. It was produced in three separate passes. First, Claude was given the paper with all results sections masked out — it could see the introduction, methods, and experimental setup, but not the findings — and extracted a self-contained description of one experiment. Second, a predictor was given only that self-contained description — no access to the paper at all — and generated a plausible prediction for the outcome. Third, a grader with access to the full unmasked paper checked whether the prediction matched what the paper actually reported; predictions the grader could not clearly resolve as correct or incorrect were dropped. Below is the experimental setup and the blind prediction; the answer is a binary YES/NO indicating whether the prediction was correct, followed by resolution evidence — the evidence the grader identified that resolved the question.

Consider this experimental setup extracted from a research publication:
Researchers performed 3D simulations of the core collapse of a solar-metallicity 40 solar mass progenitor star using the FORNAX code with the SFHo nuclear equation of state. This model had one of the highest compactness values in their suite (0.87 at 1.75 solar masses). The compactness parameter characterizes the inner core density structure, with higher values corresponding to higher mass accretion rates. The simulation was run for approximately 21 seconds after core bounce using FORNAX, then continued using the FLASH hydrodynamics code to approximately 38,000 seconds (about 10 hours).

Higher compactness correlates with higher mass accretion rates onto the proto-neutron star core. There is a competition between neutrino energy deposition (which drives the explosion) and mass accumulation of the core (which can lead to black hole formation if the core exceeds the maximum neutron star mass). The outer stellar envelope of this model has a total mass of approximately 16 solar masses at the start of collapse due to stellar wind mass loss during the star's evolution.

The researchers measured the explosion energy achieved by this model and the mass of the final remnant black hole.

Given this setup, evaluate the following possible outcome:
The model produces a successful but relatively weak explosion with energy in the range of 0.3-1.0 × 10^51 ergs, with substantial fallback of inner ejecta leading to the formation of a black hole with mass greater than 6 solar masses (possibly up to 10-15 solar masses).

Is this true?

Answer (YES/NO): NO